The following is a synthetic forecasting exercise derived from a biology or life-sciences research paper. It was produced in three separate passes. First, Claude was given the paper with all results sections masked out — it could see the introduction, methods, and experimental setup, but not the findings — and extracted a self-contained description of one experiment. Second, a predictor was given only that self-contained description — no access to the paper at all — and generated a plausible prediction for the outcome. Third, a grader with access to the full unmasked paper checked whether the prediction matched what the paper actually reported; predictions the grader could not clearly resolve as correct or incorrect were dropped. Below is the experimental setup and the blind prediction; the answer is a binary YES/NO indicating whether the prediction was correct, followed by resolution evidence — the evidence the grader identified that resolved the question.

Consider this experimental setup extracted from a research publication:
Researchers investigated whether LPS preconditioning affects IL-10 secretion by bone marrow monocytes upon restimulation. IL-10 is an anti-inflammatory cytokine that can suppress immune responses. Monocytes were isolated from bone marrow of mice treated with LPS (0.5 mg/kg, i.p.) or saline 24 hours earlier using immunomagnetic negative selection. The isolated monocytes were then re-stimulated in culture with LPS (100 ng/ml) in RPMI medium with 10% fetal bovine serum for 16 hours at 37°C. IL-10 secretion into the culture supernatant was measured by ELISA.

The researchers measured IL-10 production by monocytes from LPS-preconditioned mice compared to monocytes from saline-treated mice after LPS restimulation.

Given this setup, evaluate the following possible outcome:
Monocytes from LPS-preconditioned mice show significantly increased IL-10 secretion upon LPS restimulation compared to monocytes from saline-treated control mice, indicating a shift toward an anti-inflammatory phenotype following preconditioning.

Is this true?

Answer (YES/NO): YES